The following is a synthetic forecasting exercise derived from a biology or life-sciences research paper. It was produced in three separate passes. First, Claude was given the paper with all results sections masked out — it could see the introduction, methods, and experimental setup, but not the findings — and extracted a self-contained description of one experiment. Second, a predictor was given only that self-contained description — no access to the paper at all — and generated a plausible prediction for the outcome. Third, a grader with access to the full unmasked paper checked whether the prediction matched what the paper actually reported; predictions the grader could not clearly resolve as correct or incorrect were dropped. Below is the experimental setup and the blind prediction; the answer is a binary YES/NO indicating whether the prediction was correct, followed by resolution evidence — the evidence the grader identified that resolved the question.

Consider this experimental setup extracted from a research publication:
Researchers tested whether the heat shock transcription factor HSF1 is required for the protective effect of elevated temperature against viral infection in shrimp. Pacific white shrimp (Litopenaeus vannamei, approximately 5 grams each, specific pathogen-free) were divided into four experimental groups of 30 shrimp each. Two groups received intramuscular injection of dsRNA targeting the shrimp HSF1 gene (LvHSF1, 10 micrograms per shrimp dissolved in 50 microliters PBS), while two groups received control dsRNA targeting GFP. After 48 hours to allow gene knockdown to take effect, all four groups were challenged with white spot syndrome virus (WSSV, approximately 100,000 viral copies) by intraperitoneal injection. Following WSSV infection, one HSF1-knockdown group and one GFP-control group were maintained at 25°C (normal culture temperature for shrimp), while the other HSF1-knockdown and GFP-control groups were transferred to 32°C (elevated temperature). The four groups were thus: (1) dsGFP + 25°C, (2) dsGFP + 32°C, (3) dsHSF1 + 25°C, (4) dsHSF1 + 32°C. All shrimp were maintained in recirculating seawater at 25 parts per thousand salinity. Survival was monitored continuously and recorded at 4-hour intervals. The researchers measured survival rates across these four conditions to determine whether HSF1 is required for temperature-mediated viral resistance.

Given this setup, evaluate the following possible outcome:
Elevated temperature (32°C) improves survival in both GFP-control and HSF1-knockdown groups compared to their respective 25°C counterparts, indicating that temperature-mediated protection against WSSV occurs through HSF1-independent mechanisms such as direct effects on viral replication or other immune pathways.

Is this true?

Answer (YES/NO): NO